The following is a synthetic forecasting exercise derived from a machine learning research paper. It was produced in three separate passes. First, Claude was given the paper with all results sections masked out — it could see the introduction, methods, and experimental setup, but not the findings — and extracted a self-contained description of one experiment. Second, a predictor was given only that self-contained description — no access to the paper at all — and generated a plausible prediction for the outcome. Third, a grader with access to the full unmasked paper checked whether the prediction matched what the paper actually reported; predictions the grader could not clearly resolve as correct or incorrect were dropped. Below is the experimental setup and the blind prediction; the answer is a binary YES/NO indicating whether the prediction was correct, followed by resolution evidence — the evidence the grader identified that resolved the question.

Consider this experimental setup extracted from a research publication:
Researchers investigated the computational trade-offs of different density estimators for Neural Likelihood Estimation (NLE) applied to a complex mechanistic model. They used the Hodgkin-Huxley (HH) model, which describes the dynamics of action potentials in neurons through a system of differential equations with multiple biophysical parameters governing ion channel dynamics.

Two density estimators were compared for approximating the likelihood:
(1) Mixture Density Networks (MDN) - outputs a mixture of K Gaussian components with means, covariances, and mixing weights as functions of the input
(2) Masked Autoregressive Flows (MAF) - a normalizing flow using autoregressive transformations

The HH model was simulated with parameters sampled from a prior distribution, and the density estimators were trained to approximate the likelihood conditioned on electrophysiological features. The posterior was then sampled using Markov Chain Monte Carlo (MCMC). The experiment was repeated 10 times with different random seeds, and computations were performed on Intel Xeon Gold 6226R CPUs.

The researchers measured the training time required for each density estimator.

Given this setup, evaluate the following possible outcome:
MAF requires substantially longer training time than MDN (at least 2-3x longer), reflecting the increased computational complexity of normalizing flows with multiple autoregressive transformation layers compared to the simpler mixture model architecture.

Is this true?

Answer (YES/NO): NO